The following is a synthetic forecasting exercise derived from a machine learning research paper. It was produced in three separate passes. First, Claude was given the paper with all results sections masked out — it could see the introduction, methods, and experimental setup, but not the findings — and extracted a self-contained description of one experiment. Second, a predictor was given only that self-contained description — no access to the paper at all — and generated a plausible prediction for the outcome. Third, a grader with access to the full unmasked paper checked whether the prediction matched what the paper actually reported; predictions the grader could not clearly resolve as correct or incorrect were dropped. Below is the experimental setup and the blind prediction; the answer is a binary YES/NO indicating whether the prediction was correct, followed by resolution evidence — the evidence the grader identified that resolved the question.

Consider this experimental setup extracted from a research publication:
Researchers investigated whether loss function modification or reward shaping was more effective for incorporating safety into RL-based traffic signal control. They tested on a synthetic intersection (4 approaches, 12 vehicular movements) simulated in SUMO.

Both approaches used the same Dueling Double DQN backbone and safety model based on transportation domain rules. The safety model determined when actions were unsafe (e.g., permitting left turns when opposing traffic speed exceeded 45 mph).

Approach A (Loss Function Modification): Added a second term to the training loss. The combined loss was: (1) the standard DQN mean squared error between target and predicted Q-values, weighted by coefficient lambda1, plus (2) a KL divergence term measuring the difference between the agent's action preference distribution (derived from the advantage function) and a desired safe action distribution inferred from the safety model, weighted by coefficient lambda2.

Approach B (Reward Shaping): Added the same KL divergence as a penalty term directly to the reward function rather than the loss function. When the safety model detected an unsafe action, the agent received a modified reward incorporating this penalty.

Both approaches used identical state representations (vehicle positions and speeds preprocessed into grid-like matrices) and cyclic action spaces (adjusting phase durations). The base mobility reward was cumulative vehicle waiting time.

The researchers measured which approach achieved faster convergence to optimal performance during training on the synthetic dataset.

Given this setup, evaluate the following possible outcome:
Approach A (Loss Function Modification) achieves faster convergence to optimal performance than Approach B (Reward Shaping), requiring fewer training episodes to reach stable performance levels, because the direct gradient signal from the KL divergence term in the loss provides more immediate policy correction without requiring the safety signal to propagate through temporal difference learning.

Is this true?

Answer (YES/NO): NO